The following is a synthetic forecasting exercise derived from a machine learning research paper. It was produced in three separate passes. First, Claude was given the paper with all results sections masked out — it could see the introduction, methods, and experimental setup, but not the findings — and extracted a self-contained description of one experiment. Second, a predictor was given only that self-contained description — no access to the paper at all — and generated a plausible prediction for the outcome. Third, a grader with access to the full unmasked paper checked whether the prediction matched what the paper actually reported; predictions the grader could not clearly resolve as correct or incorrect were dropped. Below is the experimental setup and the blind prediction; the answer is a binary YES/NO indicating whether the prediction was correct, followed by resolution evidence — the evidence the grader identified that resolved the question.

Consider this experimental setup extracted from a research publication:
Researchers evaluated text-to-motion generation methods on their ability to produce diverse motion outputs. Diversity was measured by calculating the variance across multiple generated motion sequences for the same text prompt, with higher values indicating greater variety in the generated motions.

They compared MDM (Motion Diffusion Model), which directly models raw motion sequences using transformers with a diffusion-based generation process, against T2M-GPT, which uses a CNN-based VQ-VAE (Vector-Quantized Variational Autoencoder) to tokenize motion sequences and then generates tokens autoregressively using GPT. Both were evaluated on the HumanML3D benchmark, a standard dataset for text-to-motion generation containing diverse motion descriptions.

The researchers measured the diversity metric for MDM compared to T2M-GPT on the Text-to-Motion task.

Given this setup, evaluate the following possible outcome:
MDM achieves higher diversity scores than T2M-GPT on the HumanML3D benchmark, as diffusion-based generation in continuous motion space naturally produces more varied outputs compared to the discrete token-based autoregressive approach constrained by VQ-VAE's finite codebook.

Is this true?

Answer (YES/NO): NO